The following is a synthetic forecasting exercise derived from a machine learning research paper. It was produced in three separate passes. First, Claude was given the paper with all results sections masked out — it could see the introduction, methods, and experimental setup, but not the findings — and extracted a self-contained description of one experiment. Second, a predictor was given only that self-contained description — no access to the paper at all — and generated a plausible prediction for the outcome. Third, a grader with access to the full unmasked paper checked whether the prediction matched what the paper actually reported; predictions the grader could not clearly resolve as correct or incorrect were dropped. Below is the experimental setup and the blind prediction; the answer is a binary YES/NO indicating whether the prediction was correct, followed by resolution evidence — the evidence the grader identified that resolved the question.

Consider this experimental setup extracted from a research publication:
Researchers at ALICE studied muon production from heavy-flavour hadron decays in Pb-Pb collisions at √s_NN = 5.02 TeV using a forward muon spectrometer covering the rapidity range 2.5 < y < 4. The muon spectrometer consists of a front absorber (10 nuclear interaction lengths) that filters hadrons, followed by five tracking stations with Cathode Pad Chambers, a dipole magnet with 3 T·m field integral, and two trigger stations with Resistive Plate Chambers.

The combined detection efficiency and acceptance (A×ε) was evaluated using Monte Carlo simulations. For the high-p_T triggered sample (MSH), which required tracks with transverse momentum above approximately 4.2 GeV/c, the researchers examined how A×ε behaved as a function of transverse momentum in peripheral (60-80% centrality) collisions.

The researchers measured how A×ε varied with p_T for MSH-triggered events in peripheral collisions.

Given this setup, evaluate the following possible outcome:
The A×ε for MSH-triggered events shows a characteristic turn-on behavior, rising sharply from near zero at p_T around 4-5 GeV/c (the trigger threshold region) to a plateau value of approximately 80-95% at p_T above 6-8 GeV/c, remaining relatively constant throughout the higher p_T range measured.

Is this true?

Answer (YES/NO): NO